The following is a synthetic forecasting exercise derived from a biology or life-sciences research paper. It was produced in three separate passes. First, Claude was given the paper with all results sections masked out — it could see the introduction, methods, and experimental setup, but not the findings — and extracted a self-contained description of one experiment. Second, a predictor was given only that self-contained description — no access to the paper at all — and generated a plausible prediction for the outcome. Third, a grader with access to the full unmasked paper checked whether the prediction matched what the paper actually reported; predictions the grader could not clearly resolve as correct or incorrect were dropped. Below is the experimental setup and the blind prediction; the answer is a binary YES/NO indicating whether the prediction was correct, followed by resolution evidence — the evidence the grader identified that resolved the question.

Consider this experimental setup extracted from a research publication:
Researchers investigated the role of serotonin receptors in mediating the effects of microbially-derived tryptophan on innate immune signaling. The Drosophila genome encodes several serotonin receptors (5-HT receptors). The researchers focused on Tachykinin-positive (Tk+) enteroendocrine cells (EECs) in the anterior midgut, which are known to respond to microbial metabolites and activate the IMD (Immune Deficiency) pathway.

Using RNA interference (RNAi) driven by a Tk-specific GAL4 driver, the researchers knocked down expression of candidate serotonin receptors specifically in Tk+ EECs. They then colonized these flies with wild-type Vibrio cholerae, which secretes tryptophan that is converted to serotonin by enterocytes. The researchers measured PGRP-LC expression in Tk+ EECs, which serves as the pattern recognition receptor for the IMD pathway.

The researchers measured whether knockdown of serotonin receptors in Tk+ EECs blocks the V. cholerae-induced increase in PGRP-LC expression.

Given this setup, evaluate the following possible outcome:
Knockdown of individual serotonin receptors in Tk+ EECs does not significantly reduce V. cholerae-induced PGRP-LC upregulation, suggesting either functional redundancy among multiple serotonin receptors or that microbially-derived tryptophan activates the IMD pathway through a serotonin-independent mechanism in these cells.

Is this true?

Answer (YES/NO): NO